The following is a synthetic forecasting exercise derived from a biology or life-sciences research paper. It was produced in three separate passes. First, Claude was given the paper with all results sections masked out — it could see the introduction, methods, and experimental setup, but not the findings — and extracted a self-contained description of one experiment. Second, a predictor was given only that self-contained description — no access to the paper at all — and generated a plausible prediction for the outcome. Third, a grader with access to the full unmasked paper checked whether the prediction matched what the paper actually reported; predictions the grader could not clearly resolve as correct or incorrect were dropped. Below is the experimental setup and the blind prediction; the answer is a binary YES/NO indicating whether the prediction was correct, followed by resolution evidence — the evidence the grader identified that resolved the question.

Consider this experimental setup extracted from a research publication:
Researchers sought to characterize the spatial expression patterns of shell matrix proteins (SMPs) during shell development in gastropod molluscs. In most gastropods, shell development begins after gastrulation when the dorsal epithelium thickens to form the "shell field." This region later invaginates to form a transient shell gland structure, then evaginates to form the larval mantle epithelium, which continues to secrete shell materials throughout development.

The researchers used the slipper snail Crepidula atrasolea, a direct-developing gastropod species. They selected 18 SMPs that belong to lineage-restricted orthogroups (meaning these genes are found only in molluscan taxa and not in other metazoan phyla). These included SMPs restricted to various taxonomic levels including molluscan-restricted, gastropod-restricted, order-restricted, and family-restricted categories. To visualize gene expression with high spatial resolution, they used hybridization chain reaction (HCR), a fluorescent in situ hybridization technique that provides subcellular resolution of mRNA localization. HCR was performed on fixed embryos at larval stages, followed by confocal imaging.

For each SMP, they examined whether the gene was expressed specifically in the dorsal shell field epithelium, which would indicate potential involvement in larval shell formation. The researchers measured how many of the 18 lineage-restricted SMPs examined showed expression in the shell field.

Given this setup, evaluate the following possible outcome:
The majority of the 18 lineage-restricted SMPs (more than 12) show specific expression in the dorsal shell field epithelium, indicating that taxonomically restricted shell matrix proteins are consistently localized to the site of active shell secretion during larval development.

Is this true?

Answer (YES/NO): NO